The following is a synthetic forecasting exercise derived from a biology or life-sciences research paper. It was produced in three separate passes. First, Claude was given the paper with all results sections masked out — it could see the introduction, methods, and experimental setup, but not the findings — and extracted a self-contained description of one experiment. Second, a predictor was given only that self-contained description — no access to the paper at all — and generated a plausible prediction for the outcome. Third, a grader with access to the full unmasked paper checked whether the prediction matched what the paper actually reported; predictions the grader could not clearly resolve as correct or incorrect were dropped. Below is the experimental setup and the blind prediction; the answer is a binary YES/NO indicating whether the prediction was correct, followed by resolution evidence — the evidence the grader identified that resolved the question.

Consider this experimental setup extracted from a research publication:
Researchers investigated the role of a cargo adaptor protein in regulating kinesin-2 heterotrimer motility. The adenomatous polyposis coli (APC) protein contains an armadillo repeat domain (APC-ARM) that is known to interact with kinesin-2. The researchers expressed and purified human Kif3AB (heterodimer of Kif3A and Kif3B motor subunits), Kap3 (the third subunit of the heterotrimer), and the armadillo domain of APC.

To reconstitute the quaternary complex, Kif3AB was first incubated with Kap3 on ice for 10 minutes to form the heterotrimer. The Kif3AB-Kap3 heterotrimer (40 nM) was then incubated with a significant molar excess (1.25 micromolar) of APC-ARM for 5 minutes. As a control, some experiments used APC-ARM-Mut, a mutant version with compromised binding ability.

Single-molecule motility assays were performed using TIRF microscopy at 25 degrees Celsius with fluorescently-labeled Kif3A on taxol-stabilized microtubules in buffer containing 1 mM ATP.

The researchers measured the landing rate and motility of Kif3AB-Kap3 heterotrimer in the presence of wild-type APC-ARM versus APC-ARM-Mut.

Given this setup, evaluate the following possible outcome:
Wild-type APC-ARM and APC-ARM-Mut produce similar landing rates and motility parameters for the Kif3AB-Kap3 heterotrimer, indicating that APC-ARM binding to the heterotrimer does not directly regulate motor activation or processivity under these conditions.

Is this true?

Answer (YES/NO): NO